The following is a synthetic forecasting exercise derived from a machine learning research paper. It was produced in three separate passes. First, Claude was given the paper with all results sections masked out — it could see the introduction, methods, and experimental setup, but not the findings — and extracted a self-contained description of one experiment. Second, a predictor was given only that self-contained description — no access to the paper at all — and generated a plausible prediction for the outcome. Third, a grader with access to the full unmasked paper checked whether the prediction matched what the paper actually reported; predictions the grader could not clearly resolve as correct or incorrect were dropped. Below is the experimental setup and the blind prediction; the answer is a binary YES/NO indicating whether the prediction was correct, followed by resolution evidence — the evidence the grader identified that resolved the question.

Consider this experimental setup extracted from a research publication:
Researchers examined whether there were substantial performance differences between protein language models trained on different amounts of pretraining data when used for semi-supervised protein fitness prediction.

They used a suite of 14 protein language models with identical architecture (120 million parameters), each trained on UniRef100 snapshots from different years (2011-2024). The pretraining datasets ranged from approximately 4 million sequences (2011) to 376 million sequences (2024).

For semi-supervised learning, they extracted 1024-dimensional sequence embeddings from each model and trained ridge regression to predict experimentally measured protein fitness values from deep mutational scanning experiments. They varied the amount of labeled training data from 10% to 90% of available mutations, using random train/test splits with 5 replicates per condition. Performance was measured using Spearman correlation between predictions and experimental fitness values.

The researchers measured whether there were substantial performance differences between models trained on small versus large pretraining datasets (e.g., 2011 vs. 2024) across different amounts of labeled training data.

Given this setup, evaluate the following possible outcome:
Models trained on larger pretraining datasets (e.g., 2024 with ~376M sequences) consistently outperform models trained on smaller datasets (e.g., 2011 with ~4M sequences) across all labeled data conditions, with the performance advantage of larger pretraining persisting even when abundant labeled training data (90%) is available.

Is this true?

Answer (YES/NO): NO